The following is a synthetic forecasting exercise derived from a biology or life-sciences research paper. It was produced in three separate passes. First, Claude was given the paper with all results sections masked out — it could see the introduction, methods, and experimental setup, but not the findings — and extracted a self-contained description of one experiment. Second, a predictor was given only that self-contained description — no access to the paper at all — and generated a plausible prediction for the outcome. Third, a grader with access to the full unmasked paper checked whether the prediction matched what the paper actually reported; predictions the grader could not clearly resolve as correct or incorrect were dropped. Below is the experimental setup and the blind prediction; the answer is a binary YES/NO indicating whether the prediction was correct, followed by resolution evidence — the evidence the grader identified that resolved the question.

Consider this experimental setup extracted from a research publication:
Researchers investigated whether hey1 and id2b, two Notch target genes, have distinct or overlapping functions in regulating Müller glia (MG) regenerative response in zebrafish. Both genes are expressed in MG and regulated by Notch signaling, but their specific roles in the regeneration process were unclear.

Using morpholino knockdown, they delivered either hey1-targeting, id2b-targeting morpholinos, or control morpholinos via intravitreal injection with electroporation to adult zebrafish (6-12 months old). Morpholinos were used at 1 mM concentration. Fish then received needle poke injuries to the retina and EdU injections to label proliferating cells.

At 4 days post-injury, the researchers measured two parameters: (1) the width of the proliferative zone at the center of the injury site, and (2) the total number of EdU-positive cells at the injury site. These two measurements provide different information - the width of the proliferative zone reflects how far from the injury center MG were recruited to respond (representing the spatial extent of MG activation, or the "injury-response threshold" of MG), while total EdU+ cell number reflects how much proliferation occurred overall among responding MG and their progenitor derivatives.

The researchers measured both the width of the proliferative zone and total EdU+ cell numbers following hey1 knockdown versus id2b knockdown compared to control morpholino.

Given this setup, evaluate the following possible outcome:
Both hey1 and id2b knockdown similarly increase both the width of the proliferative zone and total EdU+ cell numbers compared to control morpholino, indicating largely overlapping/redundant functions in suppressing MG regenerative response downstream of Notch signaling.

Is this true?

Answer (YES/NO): NO